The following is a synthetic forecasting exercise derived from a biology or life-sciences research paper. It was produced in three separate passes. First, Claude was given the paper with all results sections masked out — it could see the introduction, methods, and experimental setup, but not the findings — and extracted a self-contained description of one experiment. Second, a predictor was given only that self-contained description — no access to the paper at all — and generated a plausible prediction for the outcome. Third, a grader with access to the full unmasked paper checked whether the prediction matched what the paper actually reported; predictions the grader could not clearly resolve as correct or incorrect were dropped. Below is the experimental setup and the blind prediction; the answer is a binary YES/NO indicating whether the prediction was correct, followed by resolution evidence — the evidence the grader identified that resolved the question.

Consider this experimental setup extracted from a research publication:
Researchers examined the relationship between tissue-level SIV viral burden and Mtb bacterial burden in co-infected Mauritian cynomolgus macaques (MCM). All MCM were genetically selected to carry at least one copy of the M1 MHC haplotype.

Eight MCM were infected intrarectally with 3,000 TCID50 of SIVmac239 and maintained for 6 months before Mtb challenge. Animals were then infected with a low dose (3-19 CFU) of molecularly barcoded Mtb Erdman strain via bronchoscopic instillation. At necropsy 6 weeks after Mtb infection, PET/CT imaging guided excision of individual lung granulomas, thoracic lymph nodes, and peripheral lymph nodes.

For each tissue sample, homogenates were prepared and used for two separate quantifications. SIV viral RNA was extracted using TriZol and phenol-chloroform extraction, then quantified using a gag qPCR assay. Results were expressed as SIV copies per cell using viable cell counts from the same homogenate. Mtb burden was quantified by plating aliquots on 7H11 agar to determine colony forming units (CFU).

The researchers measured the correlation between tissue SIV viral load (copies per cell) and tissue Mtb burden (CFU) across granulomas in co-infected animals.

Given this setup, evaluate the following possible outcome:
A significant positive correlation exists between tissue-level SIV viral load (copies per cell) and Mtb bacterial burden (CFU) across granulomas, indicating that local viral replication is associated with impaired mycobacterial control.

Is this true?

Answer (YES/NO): YES